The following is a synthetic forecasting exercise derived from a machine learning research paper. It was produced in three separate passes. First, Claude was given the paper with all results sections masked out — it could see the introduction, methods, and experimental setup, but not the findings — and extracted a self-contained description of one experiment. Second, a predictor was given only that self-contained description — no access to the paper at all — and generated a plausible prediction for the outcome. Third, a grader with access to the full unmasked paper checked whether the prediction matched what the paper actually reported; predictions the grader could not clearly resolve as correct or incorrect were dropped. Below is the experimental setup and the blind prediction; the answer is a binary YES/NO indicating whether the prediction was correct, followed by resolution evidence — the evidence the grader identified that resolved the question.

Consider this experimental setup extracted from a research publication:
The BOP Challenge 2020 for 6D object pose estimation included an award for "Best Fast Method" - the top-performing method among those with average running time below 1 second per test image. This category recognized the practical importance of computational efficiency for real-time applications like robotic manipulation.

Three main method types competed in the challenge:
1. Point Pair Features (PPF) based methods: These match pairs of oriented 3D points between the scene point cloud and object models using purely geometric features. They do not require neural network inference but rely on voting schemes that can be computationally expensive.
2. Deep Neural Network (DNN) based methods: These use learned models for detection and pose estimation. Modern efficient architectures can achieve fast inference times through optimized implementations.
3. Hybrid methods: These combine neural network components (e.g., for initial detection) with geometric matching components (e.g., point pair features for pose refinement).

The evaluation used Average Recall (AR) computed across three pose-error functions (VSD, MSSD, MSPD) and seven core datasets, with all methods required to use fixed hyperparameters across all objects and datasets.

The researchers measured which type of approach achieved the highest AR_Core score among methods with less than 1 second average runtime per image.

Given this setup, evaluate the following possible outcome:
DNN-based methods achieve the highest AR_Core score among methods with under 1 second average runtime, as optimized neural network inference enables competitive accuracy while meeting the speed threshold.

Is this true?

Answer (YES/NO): NO